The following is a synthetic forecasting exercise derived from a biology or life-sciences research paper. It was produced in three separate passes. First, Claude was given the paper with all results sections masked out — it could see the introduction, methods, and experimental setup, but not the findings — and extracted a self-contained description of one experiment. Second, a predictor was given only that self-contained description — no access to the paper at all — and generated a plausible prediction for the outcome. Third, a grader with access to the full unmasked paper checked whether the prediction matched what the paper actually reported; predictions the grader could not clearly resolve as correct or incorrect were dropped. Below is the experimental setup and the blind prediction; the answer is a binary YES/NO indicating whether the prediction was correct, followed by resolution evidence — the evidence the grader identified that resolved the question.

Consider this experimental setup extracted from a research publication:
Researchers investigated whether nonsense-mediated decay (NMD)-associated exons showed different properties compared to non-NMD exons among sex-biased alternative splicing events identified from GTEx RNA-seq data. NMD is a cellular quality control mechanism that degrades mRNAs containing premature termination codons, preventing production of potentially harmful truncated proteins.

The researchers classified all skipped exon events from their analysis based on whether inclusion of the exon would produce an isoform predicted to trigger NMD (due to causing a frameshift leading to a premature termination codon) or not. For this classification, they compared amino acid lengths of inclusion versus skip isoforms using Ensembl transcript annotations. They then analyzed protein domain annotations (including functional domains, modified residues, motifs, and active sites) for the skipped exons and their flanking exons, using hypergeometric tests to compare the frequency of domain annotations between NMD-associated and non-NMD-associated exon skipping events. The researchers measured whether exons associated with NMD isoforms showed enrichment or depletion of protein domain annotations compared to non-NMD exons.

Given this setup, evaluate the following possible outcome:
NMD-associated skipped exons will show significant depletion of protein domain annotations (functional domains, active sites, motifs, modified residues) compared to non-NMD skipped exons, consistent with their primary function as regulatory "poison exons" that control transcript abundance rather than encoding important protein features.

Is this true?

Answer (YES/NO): YES